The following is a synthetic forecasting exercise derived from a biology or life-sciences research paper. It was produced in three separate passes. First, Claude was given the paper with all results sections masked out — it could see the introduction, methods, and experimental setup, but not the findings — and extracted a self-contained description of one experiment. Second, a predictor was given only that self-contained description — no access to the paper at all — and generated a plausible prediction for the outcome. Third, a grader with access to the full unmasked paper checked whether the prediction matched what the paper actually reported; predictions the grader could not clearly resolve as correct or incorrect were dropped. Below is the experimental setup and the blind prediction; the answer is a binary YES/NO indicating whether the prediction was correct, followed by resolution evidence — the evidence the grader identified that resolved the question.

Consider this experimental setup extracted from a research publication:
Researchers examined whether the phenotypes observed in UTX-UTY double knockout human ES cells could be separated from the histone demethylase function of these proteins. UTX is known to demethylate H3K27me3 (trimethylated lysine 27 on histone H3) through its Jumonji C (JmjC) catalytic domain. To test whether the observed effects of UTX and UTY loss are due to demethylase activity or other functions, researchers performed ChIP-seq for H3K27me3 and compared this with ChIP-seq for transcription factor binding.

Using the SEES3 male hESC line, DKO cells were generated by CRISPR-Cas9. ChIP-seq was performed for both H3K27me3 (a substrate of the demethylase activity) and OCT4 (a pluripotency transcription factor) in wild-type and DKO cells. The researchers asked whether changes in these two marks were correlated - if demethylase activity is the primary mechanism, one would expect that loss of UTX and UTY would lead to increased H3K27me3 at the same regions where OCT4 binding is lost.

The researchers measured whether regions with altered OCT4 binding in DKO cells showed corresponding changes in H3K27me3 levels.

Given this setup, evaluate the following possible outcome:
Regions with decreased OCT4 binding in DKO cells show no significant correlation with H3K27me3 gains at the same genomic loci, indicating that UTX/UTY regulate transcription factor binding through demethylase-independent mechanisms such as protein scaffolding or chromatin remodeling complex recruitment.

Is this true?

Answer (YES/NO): YES